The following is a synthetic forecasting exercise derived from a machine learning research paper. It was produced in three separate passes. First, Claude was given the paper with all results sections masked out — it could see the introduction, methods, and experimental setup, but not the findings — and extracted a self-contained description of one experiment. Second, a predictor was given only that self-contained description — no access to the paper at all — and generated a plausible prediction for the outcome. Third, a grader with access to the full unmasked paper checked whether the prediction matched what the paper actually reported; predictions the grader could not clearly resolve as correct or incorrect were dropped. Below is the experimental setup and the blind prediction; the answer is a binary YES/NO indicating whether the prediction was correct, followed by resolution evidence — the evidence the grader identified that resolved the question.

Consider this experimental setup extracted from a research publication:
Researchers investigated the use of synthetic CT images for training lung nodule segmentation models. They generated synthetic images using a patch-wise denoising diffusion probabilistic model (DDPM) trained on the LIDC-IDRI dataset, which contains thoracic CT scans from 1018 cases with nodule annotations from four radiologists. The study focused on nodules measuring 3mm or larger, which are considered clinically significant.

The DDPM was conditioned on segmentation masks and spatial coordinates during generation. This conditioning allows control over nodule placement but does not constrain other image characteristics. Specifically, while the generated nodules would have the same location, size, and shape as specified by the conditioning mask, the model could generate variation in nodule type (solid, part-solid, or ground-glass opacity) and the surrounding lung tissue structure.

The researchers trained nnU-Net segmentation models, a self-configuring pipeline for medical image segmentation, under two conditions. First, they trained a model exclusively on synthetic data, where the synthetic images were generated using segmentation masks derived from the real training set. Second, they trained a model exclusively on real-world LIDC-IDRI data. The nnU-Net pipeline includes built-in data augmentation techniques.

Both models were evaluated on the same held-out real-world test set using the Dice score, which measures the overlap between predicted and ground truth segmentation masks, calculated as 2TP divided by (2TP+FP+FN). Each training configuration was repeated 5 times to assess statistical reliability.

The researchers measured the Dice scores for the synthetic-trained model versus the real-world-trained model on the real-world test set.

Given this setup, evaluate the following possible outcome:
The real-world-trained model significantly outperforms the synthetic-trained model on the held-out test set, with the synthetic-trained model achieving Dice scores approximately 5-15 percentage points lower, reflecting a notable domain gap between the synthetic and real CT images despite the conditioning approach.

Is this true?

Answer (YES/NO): NO